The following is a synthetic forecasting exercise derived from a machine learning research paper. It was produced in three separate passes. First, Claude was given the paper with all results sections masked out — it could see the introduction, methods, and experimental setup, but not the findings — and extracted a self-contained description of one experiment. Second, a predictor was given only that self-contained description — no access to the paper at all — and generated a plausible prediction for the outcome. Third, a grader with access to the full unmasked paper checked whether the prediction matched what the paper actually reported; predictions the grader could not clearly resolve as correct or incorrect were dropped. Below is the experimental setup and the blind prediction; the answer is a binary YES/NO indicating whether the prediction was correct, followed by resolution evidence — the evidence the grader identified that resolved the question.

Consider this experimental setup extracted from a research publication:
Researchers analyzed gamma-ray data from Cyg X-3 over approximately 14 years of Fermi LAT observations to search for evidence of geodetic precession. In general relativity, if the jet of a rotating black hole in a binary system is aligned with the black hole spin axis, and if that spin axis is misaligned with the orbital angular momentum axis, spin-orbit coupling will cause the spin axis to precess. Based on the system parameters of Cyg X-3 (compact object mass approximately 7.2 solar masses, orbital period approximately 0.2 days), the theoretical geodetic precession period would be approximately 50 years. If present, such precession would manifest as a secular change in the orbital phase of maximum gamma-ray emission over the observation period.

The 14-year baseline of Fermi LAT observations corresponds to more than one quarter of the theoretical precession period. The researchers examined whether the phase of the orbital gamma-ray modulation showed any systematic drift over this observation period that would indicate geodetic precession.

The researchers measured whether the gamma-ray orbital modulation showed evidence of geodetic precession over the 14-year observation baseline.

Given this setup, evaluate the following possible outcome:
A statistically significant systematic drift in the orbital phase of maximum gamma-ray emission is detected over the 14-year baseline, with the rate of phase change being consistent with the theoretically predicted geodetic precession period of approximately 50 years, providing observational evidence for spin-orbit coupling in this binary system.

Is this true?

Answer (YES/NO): NO